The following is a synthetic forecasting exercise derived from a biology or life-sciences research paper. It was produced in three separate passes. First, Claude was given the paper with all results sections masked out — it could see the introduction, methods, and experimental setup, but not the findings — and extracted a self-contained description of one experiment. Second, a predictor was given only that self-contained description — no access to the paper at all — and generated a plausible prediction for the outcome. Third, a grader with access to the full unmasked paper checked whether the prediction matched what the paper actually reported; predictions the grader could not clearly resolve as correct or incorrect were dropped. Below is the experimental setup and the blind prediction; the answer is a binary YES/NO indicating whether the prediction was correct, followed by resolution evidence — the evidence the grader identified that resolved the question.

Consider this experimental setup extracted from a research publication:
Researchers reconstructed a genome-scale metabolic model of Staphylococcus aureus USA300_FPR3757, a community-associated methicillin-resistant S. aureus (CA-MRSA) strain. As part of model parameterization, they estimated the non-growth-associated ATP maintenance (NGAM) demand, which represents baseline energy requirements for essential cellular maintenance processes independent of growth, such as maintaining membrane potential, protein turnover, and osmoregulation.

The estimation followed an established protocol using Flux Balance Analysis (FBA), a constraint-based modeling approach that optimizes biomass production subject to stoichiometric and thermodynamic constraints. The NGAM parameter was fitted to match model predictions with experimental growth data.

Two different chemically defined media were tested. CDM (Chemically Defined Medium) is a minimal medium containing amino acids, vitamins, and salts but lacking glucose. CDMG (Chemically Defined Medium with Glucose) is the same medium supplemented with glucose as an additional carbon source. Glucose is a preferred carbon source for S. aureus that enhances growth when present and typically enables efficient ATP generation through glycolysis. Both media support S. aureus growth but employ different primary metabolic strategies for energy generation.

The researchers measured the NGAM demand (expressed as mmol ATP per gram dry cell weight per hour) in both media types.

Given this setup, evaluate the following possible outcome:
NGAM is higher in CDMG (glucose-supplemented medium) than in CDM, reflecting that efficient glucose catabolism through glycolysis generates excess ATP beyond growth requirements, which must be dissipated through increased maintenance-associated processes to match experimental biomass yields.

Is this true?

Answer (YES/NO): YES